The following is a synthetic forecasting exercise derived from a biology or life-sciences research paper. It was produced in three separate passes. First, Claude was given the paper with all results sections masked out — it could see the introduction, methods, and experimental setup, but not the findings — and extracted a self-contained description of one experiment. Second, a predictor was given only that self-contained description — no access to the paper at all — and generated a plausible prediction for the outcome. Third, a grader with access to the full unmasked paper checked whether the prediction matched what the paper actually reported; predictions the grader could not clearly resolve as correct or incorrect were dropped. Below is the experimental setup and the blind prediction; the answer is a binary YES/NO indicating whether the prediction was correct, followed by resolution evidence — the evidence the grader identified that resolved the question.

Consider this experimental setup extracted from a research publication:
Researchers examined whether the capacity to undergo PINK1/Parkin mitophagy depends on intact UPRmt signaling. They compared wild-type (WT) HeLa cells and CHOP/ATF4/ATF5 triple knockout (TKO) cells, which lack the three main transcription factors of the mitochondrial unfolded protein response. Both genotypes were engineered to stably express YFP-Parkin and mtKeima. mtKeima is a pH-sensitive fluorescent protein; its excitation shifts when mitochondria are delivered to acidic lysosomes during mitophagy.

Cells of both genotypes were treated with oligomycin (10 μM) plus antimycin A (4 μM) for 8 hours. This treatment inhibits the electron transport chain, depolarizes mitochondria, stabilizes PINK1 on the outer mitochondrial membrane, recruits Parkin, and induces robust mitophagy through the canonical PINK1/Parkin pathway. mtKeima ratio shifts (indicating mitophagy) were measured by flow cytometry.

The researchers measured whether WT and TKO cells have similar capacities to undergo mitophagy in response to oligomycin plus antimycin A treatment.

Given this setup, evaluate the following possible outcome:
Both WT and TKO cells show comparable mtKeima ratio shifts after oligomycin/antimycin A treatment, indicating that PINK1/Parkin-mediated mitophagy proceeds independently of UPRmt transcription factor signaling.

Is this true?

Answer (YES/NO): YES